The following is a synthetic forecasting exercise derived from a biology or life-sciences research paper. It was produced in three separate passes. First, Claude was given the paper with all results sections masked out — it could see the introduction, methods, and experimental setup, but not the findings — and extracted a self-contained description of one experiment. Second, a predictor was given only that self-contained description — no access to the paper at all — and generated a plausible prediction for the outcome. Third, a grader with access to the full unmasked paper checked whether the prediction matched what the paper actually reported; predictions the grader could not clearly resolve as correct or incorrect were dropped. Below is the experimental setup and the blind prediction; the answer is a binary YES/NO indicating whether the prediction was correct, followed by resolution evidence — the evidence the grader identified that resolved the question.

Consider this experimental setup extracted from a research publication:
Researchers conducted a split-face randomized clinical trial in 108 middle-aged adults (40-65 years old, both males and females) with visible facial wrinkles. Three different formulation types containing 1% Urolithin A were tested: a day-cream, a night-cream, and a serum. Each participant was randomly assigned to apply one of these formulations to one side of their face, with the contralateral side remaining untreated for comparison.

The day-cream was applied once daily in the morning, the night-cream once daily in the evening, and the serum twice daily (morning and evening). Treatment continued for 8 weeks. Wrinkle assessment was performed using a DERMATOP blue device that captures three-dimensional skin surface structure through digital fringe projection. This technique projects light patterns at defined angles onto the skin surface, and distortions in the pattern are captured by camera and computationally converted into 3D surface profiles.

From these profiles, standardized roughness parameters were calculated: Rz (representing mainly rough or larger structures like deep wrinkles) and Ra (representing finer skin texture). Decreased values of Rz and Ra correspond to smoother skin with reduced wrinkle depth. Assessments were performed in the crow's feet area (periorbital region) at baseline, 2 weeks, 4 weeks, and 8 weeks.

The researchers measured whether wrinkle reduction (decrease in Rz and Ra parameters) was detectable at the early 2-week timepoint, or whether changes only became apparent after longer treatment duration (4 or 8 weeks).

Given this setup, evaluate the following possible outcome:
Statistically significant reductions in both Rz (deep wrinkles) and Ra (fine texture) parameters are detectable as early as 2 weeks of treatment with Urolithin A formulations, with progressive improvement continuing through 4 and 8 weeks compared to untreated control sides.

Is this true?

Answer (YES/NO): NO